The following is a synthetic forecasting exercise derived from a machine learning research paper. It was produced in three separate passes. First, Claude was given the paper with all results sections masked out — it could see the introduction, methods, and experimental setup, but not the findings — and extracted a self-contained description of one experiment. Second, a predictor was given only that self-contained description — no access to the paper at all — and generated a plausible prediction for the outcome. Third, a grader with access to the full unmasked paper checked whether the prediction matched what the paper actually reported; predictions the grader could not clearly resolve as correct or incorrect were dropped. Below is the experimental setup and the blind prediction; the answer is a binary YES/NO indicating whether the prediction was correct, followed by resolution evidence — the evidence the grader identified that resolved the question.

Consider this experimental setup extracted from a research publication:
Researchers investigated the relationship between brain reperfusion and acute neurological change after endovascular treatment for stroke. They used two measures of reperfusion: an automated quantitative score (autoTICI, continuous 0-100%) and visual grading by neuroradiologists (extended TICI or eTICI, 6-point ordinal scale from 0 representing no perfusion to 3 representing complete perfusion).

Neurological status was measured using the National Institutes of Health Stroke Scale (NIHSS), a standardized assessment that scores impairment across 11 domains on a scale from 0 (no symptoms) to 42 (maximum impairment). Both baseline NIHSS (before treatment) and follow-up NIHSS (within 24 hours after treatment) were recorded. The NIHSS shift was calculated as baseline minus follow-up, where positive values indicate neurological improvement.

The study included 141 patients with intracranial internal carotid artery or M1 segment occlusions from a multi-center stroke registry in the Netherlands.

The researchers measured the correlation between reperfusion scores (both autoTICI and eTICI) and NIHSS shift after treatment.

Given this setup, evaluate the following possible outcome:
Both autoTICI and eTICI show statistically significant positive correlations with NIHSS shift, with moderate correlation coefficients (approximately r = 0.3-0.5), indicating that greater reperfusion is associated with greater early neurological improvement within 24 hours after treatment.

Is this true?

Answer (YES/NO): NO